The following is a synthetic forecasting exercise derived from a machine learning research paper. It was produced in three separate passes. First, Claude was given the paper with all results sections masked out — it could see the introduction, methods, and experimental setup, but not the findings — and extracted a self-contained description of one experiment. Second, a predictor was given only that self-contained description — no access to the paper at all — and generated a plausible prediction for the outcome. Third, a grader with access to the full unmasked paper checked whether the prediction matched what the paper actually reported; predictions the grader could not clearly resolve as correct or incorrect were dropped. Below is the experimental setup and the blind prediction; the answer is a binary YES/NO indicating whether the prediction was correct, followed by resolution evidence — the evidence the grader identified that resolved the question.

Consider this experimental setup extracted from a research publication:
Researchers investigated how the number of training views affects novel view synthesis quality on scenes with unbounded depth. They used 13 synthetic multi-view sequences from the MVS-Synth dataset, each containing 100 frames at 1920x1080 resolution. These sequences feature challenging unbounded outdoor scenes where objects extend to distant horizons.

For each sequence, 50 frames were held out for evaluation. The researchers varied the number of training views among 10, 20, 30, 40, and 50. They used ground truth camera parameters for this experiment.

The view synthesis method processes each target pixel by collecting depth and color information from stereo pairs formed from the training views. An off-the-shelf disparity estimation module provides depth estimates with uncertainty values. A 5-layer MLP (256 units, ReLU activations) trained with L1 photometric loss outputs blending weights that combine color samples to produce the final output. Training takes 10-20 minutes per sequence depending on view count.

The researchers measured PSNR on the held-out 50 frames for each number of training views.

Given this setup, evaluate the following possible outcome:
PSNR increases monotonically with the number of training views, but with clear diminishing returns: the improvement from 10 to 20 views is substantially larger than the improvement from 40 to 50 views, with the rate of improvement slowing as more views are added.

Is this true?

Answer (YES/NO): YES